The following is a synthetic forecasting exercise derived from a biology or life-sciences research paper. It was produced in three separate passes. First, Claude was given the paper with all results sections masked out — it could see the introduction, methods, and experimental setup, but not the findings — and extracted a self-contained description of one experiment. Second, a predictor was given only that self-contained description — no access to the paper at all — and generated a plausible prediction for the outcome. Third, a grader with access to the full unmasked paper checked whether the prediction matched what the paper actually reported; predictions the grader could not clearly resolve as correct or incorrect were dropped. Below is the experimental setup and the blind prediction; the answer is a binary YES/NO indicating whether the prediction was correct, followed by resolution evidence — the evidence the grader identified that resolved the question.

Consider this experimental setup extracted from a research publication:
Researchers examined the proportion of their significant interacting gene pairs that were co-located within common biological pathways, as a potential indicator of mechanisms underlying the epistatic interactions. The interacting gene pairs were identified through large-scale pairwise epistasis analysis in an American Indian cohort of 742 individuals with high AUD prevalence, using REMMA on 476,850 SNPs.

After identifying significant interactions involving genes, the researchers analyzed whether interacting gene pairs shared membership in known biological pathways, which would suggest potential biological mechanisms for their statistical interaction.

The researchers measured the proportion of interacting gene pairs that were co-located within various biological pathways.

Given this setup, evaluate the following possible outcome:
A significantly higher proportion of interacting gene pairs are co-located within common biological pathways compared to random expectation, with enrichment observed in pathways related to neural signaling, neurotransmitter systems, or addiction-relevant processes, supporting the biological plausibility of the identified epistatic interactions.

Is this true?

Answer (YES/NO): NO